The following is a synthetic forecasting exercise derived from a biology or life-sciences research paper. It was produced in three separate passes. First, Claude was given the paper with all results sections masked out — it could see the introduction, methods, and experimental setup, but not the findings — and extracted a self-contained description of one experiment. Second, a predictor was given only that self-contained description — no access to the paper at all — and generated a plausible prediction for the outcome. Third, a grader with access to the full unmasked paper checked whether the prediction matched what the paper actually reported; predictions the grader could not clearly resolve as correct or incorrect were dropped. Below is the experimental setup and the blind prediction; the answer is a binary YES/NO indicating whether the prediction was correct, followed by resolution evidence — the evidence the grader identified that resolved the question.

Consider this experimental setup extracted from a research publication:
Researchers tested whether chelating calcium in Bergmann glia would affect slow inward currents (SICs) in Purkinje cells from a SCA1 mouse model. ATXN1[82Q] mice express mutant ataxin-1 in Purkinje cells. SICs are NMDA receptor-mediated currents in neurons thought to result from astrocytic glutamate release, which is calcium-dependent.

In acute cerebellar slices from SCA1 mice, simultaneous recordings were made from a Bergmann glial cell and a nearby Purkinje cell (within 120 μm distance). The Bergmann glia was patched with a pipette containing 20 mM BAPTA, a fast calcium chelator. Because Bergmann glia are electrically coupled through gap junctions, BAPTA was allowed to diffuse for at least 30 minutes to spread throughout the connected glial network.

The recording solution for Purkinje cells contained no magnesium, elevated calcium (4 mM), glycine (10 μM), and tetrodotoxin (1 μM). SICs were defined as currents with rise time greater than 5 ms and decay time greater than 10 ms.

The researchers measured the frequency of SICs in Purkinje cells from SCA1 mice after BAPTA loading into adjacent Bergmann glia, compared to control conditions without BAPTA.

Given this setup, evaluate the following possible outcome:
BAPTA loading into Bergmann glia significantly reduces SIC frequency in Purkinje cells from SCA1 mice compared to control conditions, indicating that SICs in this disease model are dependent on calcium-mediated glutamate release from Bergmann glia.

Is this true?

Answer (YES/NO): YES